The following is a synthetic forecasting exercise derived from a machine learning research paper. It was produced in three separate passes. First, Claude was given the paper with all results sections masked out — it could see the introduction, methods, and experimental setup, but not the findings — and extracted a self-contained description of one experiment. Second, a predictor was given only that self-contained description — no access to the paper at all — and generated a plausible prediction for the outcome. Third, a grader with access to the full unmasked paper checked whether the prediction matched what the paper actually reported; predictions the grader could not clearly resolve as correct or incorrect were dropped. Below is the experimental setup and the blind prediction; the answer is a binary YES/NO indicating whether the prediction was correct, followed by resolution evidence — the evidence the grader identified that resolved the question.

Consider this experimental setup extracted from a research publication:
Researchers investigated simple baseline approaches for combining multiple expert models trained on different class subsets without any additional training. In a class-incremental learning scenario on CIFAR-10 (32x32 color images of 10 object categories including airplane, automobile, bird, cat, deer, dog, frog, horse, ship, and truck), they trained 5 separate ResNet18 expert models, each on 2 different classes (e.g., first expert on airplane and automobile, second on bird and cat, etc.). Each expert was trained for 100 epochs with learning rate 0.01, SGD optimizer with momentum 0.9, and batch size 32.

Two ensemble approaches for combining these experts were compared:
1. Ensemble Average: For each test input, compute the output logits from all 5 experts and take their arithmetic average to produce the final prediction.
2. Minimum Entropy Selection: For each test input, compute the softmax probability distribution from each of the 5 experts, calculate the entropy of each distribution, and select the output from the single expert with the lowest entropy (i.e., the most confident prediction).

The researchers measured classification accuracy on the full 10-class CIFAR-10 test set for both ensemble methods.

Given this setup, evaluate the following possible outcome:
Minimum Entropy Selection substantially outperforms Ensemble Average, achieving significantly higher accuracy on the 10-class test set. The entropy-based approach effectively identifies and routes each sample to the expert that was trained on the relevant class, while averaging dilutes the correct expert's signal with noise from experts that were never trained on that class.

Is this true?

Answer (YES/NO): NO